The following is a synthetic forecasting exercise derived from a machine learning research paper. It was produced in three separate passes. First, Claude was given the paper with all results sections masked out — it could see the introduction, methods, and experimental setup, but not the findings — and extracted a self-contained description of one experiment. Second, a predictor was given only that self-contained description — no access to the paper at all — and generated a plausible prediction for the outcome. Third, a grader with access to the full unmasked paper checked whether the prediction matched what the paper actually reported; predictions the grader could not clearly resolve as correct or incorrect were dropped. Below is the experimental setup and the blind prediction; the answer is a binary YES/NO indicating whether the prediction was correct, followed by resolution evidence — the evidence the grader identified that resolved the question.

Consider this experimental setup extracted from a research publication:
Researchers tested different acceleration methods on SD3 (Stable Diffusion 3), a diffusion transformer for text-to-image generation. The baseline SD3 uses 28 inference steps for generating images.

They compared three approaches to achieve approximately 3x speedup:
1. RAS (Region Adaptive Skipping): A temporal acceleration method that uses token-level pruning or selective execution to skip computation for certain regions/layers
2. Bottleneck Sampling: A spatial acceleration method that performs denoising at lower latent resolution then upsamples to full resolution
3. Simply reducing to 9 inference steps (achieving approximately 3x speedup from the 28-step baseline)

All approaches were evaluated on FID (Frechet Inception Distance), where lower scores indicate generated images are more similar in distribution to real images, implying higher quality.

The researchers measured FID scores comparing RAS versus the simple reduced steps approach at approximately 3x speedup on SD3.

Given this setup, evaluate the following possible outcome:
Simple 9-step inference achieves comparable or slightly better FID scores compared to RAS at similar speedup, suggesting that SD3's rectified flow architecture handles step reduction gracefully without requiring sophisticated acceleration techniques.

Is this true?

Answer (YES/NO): NO